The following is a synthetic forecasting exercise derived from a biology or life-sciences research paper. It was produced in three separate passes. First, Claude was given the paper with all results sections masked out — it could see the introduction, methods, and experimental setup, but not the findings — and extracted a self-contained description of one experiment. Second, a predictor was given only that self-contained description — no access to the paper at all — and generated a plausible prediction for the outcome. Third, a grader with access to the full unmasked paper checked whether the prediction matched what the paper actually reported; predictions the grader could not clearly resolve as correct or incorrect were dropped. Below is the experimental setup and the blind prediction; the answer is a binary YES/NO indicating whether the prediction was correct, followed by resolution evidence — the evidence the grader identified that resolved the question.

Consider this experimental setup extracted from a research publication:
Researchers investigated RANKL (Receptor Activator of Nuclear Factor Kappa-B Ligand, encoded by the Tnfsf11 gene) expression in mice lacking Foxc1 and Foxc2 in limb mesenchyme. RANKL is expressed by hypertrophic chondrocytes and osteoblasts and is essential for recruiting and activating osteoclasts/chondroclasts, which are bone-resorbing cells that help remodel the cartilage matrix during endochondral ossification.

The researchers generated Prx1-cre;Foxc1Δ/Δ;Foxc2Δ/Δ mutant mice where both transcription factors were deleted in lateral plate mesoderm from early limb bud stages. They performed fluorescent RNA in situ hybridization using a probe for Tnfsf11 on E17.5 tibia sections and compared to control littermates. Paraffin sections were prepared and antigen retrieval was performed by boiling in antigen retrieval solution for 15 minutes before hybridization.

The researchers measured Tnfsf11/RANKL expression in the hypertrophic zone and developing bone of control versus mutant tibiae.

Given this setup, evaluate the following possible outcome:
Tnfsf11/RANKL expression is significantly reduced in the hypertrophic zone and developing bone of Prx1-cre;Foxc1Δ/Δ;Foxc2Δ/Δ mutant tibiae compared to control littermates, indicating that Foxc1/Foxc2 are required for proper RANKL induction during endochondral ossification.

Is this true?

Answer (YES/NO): NO